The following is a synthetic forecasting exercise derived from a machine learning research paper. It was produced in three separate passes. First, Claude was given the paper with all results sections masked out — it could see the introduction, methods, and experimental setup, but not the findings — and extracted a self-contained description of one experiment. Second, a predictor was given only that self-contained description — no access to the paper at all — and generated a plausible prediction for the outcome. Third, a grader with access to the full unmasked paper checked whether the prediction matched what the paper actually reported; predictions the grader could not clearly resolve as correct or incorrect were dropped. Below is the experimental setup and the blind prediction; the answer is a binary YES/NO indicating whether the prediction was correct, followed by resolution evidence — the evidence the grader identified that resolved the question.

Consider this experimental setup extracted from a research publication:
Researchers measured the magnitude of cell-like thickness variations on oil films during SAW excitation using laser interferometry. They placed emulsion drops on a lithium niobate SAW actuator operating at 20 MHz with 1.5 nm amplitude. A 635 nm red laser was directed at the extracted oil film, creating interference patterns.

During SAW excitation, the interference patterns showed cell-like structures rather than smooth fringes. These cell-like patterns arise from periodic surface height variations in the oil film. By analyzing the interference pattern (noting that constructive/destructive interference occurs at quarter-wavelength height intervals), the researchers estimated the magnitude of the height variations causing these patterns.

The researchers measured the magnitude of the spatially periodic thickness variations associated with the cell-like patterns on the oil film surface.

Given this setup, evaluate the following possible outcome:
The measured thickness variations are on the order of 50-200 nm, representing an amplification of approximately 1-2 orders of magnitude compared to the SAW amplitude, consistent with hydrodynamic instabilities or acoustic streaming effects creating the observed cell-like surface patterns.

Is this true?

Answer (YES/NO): NO